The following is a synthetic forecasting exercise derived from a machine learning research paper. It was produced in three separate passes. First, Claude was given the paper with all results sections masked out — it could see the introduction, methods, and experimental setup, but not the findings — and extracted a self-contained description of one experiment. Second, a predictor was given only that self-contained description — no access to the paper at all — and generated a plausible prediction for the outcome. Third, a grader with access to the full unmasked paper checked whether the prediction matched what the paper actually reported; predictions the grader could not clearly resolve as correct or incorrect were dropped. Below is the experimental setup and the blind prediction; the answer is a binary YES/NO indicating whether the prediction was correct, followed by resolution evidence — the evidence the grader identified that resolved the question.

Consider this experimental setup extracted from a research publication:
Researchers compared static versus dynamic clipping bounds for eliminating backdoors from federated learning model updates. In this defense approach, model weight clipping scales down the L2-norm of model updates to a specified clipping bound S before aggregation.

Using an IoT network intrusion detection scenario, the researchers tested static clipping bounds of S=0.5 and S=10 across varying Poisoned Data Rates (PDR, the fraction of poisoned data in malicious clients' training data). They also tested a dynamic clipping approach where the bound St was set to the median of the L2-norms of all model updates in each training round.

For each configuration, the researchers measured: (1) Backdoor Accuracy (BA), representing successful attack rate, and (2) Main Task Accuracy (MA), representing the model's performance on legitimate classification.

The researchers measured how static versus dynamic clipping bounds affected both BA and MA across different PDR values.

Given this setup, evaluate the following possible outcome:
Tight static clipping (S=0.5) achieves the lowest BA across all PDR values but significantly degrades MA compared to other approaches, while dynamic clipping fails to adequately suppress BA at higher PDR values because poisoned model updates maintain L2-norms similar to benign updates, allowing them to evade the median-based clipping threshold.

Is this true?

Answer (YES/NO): NO